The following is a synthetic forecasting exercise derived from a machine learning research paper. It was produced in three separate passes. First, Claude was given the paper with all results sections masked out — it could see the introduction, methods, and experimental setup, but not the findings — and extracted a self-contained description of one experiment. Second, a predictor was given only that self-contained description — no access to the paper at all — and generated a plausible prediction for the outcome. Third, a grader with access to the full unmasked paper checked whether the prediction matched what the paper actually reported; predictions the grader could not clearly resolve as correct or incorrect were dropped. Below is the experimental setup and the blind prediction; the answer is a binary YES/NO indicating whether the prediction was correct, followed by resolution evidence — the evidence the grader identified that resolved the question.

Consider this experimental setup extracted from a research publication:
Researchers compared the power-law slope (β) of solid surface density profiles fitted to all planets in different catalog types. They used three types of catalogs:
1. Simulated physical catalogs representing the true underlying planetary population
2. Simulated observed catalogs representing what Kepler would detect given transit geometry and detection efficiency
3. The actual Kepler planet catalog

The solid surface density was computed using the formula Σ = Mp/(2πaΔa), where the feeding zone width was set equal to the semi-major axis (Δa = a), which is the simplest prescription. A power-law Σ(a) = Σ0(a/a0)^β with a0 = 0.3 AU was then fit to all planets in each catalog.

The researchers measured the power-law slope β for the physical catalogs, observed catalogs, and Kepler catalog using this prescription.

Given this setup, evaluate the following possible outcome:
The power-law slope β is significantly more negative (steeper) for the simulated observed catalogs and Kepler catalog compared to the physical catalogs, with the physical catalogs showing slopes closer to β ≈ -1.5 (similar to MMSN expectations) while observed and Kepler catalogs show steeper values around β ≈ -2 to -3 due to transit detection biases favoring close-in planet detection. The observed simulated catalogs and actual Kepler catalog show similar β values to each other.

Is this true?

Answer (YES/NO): NO